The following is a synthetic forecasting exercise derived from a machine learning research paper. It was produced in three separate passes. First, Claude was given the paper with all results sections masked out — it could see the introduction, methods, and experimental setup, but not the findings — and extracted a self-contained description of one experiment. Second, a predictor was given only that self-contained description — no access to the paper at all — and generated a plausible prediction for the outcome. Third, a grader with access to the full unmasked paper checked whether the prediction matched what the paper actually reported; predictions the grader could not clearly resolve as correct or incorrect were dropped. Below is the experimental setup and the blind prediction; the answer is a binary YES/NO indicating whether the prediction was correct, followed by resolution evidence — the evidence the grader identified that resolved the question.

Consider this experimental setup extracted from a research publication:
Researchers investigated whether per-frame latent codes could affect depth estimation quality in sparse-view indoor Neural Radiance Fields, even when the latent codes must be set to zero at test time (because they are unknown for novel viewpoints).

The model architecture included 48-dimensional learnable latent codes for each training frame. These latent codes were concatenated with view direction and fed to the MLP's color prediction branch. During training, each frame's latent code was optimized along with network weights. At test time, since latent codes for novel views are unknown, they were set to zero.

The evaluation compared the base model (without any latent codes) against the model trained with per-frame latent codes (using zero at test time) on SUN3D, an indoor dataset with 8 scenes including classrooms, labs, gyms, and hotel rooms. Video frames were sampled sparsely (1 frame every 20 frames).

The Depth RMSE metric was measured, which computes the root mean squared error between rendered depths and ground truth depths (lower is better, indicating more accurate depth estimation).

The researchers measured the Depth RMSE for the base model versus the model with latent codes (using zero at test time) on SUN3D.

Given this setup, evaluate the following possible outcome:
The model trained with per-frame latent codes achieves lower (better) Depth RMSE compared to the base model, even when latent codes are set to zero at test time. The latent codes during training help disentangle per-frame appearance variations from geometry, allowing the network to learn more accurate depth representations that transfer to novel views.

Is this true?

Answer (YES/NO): YES